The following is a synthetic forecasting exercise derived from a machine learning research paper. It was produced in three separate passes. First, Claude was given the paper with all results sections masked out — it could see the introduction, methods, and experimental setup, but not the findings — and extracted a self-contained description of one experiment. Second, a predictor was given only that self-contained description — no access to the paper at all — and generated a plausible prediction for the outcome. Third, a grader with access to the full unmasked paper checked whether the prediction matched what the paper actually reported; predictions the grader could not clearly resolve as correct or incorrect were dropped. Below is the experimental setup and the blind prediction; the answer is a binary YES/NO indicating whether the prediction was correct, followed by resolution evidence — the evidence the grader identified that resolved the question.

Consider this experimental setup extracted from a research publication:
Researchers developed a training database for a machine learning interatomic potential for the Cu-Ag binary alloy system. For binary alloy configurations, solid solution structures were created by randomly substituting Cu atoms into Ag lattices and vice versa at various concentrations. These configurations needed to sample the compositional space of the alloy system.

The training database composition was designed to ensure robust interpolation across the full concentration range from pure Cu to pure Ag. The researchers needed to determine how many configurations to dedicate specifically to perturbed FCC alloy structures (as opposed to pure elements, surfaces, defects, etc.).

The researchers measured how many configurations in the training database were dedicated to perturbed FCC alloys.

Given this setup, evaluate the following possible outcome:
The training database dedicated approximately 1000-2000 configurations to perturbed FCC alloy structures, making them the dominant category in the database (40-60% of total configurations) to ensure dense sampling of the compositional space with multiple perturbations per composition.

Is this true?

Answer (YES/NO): NO